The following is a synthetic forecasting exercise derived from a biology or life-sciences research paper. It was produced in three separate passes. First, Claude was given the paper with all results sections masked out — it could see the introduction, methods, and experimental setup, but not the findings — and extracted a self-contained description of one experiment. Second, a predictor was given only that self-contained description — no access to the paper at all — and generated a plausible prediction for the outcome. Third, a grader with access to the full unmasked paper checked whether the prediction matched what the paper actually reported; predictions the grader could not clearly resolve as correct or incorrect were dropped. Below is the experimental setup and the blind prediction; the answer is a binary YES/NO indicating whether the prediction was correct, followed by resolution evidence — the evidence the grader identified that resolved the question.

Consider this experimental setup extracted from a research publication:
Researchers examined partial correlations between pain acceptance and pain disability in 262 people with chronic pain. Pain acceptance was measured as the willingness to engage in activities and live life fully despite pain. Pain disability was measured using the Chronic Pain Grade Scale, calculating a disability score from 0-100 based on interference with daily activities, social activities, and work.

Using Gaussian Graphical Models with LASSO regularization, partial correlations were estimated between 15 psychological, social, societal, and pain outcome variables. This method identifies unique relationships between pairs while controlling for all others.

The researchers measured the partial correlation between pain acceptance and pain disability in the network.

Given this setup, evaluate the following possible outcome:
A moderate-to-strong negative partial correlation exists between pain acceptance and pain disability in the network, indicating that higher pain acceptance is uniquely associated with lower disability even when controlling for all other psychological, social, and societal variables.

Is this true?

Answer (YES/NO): NO